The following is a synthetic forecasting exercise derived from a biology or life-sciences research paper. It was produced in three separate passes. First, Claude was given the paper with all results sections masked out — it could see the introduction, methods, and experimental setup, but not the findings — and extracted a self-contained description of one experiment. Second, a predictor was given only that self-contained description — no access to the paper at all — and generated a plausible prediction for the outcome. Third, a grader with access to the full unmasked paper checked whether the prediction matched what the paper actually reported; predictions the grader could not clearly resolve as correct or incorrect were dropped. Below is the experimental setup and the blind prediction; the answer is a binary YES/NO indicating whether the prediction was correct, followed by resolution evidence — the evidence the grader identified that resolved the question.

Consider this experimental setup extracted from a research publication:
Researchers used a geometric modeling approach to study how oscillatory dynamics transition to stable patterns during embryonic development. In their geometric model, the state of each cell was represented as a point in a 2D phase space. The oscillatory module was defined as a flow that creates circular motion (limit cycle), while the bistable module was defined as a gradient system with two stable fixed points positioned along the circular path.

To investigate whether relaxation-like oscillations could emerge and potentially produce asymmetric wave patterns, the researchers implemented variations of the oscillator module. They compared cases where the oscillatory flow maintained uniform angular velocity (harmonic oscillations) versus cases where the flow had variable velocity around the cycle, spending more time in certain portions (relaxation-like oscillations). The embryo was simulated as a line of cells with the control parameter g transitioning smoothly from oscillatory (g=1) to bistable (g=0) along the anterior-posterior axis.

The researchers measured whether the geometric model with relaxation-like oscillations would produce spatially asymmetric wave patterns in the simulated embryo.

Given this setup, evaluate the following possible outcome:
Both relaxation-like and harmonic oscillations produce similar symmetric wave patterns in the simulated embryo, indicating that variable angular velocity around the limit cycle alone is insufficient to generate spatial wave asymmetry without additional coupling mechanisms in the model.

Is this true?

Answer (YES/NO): NO